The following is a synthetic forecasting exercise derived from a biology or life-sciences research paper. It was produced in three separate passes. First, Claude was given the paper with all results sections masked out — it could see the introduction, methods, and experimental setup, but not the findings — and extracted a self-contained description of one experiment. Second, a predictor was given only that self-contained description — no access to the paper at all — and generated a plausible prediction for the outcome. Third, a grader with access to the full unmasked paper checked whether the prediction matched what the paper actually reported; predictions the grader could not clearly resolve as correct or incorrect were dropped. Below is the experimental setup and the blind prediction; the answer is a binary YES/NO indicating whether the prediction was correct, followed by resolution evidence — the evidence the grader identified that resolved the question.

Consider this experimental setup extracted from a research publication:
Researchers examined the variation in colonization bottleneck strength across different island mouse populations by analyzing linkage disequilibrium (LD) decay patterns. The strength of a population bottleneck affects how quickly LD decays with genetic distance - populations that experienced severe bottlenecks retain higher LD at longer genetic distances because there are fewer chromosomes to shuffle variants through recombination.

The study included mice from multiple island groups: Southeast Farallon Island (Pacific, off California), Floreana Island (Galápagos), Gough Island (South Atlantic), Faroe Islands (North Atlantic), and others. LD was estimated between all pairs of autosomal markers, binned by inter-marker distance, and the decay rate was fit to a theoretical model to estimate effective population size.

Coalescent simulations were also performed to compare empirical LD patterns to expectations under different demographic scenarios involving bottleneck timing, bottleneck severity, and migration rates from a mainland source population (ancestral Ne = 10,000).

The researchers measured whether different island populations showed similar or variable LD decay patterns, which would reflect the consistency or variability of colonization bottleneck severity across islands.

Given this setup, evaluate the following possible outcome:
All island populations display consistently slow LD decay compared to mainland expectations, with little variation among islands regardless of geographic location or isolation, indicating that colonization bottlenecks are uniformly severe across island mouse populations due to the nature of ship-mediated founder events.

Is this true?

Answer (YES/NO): NO